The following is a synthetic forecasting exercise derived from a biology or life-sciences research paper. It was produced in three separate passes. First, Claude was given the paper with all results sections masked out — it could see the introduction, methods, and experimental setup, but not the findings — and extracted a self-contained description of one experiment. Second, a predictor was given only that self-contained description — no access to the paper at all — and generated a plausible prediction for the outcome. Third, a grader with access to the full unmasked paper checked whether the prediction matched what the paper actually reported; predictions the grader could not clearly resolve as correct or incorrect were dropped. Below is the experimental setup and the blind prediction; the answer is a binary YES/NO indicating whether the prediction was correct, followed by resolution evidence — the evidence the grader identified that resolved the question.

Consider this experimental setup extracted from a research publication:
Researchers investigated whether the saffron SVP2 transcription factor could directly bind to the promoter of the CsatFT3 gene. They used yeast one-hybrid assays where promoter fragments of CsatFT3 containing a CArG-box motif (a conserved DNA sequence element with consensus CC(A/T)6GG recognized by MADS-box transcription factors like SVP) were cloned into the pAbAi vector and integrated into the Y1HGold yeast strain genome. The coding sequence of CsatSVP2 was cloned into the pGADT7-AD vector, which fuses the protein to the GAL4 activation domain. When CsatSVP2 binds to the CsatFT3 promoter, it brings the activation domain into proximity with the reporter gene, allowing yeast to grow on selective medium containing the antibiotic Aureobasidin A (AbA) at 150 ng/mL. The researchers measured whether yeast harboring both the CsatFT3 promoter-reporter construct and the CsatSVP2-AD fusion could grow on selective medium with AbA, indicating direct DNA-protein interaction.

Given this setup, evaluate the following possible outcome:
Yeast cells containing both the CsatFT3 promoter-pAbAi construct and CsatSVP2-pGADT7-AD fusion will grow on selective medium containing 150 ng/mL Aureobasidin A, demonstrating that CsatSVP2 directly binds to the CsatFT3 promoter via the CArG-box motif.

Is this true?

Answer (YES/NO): YES